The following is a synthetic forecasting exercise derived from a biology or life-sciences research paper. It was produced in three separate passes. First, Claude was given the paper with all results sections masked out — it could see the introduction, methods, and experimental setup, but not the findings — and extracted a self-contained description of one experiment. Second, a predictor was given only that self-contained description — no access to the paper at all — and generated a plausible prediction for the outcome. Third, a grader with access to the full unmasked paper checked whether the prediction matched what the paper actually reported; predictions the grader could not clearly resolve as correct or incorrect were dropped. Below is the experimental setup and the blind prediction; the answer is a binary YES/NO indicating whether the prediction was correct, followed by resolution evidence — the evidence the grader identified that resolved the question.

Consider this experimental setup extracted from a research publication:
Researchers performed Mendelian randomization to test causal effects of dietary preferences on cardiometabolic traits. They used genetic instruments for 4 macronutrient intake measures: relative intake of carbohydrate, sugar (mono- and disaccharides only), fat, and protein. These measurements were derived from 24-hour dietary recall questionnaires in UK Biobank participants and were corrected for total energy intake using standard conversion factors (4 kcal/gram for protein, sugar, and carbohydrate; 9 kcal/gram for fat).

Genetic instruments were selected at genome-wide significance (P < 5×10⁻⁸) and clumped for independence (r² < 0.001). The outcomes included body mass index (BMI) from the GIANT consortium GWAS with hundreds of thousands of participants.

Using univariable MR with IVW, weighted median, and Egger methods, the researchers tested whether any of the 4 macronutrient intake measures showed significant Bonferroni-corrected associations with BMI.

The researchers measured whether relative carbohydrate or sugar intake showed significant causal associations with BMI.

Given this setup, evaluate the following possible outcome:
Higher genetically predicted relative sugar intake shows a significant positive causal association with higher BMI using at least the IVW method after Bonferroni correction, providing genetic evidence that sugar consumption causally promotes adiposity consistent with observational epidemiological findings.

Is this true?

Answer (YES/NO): NO